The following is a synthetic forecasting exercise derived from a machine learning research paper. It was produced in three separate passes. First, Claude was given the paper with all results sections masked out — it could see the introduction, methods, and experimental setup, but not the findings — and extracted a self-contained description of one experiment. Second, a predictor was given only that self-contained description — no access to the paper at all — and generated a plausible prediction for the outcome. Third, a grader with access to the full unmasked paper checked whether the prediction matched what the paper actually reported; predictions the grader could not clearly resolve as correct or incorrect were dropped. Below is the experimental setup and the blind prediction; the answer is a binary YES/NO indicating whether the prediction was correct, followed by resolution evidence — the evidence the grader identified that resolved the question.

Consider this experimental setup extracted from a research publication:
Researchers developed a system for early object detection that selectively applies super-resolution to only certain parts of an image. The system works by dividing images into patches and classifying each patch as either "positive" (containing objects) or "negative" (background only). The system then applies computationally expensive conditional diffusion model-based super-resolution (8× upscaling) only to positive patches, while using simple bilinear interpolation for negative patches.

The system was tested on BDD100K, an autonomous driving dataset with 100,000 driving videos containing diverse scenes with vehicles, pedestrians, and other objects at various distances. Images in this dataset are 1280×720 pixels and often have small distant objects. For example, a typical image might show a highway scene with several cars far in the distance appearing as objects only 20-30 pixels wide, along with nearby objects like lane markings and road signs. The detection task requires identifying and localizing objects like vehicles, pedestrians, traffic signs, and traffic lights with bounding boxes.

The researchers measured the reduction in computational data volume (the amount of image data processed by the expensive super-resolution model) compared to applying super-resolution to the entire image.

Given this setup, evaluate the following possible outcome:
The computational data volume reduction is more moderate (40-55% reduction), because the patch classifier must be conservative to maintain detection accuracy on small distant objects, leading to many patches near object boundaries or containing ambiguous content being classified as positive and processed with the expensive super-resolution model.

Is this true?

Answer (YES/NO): NO